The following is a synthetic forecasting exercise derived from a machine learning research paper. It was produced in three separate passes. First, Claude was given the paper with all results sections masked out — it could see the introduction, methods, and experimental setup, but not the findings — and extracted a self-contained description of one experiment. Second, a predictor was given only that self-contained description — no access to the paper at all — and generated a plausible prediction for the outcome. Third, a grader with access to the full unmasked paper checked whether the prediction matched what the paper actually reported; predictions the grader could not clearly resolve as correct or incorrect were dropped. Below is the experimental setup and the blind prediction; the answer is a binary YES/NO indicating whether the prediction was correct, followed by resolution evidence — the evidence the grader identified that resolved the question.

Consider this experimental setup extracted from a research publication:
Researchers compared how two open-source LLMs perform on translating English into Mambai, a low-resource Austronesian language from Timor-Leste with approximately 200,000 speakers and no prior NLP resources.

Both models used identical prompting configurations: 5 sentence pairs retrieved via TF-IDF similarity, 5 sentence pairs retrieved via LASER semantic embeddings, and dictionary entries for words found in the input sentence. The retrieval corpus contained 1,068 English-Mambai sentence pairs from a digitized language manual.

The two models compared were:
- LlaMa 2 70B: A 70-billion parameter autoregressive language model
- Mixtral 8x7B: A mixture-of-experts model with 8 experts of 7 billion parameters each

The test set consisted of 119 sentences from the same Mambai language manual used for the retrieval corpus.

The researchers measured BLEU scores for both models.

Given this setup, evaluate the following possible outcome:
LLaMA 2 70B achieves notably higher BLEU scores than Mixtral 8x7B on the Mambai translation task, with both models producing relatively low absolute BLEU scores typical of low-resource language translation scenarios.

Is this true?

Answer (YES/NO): YES